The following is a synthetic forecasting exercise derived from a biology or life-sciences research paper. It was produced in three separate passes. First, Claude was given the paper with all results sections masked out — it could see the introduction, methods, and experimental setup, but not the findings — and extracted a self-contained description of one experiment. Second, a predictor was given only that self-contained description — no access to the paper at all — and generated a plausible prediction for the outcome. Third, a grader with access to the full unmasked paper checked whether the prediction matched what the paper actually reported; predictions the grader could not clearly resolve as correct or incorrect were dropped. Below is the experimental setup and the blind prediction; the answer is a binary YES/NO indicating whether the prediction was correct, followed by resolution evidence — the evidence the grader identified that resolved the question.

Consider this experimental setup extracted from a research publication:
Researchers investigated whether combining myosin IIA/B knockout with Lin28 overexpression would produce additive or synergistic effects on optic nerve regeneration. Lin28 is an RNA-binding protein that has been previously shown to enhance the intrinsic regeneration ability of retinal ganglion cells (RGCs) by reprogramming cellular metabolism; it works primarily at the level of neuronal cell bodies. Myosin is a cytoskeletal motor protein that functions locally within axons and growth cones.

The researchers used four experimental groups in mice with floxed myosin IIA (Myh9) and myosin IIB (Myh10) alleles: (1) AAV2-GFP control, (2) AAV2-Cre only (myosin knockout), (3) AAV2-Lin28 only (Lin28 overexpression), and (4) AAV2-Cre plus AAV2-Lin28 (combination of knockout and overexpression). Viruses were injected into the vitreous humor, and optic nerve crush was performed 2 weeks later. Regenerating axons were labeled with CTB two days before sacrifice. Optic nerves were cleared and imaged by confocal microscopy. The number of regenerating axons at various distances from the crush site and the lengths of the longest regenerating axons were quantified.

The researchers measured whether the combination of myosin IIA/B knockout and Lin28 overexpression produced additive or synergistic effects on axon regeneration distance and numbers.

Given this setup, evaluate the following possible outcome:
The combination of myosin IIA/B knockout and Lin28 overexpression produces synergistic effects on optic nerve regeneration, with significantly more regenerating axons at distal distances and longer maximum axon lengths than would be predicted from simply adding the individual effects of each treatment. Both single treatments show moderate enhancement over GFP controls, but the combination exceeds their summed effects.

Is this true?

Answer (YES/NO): YES